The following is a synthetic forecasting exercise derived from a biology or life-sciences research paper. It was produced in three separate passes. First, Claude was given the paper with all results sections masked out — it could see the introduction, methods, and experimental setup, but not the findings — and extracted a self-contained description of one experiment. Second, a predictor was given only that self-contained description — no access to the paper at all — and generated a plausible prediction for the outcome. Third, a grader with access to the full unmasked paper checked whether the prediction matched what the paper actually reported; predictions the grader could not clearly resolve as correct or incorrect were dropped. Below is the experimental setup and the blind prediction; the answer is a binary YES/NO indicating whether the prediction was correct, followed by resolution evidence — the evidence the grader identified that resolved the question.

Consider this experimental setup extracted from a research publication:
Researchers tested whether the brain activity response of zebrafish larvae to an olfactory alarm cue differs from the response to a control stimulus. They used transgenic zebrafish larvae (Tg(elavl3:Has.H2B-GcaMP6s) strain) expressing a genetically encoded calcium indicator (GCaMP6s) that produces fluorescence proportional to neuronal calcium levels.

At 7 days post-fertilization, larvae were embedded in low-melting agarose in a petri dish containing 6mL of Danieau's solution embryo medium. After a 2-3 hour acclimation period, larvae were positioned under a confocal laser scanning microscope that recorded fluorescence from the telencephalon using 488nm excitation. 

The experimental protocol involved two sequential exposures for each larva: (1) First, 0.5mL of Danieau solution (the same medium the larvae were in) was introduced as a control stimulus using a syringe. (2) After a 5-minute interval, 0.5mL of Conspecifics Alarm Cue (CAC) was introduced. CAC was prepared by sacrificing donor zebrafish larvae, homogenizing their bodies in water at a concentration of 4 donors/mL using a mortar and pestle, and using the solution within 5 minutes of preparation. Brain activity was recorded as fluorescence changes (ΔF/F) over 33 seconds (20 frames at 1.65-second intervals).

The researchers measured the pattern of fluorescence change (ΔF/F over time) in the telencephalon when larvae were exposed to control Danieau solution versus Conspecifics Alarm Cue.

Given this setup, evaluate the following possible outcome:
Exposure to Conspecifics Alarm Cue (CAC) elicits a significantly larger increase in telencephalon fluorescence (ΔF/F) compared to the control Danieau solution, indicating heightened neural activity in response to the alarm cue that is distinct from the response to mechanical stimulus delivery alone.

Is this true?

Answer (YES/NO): YES